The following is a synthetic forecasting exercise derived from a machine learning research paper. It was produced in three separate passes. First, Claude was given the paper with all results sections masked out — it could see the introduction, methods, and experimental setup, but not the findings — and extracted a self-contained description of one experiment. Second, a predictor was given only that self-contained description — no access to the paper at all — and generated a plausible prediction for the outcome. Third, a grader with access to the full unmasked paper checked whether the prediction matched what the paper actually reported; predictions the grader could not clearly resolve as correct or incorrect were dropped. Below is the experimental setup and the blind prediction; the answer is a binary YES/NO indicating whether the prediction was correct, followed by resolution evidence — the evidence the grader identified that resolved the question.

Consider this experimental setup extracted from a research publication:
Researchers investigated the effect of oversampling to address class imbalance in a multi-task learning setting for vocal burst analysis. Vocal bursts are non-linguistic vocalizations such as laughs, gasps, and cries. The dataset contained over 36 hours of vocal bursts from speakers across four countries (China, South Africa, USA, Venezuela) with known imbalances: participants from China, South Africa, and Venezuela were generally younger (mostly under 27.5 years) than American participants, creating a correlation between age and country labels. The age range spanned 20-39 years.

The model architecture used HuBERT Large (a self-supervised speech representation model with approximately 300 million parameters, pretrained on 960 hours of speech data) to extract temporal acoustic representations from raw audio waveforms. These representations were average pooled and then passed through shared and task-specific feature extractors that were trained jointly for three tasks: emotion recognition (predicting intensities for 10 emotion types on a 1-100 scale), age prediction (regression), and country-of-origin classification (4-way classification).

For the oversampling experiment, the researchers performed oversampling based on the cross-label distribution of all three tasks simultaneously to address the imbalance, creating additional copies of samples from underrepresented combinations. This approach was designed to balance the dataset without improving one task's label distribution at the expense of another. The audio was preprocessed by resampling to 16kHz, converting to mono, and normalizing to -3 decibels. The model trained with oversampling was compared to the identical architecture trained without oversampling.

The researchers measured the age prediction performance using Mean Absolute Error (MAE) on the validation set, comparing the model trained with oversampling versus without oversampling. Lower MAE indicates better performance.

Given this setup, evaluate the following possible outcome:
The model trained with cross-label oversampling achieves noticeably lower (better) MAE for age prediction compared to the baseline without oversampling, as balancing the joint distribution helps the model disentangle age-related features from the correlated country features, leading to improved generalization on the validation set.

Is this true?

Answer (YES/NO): NO